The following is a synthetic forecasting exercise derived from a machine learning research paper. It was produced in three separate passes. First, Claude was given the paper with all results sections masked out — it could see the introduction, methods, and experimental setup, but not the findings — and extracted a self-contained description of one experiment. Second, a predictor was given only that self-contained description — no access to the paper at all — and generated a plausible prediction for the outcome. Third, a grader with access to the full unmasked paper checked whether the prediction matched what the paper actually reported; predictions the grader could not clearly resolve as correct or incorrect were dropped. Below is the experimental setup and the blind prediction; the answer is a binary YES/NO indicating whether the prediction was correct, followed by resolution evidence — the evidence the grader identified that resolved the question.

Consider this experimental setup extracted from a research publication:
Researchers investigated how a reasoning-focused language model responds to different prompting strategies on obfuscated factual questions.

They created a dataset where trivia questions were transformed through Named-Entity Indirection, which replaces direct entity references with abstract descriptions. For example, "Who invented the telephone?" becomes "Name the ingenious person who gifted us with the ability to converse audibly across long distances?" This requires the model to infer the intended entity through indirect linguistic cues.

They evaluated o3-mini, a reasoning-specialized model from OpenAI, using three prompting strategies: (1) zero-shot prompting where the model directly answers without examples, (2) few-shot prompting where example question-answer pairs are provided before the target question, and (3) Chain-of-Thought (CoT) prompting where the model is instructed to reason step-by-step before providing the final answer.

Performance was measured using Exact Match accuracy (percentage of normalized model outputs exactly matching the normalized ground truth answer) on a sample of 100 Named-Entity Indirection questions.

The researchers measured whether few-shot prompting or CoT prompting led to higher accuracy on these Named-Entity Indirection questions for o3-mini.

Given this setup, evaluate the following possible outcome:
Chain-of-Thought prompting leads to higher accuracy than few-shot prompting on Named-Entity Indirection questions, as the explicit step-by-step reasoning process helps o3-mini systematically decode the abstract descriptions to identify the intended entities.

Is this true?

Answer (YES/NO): NO